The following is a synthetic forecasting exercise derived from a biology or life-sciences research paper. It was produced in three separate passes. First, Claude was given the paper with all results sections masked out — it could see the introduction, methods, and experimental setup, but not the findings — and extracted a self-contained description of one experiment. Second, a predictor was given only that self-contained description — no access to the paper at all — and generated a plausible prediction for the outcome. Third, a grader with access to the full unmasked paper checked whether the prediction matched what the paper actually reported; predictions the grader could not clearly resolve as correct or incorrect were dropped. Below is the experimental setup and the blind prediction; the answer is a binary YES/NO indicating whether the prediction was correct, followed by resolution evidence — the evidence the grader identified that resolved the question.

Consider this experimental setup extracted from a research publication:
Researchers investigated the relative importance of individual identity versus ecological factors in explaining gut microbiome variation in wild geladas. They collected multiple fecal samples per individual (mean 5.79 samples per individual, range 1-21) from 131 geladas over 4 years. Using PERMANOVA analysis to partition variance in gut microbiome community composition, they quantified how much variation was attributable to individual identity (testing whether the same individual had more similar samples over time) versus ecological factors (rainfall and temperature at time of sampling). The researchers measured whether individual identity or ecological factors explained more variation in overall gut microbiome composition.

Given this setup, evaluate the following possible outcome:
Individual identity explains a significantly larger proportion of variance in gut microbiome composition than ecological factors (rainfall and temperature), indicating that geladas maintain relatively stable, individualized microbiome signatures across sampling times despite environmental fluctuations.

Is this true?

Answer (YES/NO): YES